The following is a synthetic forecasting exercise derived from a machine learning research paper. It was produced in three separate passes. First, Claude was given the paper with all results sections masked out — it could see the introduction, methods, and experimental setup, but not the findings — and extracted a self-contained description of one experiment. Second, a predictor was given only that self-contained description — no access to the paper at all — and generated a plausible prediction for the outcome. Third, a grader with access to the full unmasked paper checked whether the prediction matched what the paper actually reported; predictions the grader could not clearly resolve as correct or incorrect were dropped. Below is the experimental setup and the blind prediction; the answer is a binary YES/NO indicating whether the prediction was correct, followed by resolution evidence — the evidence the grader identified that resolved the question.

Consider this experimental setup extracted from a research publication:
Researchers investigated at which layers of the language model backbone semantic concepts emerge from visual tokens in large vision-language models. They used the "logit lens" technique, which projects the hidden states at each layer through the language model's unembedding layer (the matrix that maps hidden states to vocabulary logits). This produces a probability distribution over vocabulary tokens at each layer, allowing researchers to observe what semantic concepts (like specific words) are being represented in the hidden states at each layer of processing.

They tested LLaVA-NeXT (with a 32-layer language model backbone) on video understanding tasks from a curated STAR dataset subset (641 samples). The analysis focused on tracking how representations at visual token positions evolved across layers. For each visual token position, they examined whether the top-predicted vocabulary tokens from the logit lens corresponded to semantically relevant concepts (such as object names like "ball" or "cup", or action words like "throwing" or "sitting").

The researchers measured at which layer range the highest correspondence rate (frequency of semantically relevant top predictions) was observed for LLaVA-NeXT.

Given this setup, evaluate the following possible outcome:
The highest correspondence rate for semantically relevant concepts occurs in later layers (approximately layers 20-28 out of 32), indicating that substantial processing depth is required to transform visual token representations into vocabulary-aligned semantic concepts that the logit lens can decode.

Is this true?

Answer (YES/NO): NO